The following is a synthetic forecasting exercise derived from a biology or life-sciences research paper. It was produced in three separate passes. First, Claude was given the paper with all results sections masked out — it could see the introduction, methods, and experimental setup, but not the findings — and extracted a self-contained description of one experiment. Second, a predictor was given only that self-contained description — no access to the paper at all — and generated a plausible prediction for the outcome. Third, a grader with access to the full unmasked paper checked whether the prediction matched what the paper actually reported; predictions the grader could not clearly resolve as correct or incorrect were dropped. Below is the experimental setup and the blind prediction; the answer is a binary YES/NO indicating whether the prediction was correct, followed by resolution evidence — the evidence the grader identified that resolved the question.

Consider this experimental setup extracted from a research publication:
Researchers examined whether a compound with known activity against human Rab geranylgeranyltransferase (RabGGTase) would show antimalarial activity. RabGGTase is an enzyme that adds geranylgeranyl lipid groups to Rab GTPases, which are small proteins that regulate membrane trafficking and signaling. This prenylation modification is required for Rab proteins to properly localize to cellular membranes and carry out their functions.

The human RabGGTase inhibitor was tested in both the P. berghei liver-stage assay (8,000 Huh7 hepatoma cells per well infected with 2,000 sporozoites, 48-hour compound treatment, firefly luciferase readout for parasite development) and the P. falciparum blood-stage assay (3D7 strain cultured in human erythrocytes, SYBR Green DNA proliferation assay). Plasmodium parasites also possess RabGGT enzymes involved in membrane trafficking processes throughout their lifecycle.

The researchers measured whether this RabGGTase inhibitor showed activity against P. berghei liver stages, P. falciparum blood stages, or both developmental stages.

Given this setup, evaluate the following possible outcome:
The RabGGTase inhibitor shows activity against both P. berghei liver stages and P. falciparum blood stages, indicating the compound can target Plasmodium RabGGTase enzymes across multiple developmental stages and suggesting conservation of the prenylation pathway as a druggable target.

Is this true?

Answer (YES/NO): YES